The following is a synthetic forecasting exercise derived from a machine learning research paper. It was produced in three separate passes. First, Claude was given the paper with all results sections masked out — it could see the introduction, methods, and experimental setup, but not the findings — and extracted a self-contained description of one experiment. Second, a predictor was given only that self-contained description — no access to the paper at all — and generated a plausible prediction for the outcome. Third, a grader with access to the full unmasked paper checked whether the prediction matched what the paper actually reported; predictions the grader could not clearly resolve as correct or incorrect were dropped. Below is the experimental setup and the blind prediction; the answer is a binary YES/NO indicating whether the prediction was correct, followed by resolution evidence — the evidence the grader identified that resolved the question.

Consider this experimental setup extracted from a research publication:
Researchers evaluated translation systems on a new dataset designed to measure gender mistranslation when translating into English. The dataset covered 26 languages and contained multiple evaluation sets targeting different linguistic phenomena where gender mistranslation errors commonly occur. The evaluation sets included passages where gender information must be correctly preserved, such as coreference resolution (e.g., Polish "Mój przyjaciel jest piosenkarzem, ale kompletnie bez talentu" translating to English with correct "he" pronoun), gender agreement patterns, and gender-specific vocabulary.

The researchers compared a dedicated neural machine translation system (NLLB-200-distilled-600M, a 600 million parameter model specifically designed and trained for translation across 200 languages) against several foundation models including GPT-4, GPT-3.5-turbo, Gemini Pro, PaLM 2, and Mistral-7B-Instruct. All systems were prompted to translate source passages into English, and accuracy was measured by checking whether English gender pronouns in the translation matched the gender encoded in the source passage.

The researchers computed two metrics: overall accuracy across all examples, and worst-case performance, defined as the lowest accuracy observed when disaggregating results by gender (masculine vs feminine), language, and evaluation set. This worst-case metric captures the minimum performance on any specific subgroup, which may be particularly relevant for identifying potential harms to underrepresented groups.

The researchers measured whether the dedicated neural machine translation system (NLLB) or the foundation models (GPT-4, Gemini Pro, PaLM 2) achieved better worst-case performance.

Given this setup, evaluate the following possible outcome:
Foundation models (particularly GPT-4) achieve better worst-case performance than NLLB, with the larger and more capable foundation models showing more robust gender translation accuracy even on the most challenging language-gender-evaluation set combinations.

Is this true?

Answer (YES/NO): YES